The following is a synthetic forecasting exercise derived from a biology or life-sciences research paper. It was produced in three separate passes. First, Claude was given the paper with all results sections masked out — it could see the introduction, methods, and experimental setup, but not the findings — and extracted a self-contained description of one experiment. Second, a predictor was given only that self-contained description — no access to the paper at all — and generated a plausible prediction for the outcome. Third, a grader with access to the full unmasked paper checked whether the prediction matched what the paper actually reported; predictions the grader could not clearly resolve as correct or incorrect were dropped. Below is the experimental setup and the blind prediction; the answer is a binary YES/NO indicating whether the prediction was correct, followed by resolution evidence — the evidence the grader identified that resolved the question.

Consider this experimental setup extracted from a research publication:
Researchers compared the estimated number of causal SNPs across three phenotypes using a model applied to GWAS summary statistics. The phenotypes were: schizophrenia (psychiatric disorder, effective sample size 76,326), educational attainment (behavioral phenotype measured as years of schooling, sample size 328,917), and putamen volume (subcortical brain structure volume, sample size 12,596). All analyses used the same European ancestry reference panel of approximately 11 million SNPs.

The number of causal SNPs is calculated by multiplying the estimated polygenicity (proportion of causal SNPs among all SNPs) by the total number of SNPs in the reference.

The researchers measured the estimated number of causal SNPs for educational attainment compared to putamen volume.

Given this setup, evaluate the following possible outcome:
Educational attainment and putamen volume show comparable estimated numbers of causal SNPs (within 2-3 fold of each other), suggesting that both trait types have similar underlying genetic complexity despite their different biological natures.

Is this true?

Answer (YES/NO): NO